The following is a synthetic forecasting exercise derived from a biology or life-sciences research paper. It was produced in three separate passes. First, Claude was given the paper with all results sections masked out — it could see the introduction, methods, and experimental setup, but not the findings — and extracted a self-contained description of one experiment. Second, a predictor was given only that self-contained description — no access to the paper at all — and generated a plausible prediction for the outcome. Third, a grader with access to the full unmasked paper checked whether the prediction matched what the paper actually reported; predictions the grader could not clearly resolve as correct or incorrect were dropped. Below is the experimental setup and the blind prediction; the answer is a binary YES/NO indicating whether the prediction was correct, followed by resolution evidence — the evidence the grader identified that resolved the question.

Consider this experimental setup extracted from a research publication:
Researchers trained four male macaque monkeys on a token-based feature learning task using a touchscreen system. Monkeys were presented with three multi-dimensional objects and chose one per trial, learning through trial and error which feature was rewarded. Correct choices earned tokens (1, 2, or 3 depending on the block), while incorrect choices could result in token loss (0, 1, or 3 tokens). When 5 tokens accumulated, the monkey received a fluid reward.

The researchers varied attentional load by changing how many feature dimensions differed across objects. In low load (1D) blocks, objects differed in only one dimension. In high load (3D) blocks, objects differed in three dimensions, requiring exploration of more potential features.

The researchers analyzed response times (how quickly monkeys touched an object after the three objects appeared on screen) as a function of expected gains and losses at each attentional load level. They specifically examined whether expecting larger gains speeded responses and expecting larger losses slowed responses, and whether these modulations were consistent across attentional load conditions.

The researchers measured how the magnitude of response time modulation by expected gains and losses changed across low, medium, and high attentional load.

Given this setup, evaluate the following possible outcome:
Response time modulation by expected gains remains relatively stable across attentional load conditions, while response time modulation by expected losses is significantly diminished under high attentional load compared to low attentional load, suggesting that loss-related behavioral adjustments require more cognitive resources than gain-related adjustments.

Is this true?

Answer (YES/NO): NO